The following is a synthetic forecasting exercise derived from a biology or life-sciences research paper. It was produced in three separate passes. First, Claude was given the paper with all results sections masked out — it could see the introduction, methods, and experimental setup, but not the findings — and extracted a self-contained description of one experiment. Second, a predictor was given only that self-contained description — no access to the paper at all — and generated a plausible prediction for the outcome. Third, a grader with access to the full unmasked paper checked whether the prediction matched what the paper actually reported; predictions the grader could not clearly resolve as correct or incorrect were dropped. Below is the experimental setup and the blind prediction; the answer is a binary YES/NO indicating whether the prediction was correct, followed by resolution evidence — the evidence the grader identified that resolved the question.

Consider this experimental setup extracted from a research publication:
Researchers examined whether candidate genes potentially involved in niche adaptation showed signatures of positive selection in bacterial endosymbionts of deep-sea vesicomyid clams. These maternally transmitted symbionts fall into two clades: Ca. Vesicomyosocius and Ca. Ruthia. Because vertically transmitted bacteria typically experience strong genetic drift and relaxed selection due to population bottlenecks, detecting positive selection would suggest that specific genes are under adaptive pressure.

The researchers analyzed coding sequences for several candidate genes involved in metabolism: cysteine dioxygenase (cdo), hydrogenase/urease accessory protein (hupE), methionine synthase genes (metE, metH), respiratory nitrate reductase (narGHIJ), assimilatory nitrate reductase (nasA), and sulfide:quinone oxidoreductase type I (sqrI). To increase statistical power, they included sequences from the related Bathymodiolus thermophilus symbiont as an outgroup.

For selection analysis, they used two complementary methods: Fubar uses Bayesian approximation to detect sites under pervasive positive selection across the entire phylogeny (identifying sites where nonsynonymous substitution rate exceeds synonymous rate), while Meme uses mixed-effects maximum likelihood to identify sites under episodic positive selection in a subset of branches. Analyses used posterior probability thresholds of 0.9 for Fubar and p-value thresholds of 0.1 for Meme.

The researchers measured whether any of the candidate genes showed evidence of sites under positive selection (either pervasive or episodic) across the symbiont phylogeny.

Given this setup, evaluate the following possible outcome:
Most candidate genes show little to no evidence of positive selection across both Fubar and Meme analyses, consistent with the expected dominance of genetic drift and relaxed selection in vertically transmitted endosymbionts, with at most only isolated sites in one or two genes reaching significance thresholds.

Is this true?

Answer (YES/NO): NO